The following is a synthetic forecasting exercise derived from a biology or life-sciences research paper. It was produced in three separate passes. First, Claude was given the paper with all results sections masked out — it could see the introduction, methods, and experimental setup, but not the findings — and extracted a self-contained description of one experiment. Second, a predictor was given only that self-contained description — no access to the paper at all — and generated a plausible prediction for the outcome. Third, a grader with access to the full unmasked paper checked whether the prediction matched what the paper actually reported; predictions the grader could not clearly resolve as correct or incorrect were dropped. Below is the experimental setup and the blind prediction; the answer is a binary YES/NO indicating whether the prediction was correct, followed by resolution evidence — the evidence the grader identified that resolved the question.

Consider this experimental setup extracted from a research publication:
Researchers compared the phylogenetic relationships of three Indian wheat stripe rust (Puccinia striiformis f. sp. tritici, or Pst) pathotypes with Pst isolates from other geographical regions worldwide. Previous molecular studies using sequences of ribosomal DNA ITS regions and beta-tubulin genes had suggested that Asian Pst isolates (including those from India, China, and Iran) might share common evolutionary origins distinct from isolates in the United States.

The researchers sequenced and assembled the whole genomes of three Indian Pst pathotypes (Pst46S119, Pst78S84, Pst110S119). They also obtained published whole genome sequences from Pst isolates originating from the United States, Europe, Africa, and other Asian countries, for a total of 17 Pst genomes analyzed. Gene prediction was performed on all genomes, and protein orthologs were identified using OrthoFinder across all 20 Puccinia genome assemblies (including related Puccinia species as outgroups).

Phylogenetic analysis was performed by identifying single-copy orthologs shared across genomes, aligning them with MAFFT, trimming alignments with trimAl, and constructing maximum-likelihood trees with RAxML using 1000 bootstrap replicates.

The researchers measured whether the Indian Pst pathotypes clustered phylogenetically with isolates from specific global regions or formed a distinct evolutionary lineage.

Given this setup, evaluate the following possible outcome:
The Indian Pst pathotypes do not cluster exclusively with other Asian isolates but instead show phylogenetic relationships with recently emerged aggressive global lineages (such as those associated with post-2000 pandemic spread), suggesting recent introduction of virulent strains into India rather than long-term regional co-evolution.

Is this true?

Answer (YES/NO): NO